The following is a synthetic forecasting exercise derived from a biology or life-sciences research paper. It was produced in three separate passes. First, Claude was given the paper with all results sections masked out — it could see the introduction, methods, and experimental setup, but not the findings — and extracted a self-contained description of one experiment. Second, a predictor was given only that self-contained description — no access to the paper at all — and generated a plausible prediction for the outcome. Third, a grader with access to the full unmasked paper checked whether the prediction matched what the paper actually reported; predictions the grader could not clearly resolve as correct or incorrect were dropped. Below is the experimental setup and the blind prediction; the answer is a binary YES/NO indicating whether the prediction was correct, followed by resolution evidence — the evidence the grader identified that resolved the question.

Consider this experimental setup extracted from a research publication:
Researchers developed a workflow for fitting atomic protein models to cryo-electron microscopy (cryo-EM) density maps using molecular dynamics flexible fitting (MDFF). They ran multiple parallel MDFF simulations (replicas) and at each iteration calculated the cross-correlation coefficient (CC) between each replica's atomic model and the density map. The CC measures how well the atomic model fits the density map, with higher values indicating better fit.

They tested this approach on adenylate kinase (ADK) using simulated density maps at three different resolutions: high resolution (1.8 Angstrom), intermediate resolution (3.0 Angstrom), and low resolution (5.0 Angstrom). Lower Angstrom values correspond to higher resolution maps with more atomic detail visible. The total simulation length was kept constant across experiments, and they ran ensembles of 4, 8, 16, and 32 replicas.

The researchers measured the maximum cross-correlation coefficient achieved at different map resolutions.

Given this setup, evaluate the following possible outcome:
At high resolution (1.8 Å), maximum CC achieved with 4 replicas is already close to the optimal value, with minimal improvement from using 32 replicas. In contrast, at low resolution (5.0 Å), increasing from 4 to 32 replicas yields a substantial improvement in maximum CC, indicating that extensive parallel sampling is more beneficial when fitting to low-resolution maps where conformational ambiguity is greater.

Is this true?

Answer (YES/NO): NO